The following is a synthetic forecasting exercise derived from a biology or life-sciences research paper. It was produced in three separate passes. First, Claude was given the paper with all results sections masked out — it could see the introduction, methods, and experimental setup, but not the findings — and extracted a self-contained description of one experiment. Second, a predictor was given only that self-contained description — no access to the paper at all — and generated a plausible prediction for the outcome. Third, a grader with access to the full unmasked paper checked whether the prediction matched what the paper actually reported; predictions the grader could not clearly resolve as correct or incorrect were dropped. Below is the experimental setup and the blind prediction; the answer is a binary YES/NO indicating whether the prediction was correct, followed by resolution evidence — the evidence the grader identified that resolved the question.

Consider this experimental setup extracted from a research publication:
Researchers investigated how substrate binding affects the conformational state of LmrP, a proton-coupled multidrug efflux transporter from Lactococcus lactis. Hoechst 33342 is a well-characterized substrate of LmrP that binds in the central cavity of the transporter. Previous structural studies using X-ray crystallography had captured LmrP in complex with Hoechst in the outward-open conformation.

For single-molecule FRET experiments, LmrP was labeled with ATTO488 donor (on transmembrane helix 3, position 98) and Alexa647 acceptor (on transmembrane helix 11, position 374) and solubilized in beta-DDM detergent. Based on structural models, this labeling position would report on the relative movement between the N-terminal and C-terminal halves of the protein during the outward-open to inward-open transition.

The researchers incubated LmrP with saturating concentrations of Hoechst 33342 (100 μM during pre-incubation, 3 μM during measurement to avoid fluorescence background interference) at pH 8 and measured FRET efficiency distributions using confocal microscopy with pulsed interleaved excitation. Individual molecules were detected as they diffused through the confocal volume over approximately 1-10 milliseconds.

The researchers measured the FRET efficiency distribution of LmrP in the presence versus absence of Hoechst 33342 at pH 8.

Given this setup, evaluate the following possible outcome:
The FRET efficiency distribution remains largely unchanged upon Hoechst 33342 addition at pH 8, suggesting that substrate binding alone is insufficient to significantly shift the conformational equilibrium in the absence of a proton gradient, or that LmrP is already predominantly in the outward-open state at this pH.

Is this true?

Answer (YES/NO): NO